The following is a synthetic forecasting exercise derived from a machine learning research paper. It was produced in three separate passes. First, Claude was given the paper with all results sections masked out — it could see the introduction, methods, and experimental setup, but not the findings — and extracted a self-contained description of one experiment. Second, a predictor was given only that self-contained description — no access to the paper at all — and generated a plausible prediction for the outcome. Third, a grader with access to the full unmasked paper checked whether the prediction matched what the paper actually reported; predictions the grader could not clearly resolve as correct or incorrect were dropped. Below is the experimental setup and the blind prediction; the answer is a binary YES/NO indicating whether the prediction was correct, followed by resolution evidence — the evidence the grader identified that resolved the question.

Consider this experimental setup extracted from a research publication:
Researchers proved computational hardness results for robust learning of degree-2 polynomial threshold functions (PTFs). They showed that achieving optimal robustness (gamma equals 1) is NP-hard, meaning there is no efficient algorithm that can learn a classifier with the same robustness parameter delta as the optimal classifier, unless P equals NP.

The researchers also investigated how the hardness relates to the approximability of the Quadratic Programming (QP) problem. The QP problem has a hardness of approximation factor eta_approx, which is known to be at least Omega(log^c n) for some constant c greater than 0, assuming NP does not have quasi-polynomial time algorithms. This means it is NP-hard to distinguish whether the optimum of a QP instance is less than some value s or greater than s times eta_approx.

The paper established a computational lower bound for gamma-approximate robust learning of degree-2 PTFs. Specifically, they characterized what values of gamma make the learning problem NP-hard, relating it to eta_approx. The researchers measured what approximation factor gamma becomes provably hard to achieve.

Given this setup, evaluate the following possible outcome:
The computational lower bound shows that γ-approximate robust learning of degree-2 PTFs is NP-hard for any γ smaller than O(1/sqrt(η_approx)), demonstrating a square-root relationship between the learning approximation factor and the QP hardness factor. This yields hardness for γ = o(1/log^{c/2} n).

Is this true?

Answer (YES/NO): NO